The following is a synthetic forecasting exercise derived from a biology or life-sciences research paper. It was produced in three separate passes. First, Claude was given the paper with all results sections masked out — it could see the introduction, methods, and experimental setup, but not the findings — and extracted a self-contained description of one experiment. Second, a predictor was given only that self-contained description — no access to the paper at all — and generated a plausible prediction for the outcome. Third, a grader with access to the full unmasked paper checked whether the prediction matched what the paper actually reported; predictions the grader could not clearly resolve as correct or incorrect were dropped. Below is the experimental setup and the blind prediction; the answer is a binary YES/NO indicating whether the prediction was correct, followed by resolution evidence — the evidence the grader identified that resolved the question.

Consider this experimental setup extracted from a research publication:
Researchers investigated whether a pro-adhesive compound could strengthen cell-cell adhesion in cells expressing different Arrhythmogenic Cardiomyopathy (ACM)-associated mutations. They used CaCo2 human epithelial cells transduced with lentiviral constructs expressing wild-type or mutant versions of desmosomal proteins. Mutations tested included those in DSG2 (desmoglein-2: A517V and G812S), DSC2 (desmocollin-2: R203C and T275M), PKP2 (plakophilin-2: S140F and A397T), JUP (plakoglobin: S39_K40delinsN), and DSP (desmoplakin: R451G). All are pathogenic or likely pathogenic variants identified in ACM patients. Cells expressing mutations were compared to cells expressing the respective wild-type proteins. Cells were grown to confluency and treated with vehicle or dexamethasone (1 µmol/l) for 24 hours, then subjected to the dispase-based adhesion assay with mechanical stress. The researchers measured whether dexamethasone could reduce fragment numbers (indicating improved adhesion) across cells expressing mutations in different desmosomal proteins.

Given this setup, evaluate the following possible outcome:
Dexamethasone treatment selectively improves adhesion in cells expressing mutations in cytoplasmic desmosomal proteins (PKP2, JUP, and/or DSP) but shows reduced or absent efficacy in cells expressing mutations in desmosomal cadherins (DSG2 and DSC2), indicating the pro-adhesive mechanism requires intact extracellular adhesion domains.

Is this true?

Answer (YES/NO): NO